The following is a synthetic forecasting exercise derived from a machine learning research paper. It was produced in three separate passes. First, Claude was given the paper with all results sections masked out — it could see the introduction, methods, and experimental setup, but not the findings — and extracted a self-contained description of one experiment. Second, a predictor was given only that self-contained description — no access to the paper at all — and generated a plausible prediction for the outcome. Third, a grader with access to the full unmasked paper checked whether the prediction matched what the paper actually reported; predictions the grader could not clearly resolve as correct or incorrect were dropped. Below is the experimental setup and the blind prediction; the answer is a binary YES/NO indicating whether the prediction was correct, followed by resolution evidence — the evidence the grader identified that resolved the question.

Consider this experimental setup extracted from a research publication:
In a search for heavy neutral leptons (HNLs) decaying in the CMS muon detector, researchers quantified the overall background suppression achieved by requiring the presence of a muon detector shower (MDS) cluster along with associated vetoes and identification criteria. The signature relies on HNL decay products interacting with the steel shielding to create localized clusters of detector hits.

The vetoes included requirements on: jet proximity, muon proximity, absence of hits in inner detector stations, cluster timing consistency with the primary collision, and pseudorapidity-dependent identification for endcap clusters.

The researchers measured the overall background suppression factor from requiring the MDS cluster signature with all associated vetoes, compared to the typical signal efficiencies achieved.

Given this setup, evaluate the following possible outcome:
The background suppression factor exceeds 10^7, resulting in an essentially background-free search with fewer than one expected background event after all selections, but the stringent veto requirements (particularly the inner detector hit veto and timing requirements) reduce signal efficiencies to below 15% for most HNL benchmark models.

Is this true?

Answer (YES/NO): NO